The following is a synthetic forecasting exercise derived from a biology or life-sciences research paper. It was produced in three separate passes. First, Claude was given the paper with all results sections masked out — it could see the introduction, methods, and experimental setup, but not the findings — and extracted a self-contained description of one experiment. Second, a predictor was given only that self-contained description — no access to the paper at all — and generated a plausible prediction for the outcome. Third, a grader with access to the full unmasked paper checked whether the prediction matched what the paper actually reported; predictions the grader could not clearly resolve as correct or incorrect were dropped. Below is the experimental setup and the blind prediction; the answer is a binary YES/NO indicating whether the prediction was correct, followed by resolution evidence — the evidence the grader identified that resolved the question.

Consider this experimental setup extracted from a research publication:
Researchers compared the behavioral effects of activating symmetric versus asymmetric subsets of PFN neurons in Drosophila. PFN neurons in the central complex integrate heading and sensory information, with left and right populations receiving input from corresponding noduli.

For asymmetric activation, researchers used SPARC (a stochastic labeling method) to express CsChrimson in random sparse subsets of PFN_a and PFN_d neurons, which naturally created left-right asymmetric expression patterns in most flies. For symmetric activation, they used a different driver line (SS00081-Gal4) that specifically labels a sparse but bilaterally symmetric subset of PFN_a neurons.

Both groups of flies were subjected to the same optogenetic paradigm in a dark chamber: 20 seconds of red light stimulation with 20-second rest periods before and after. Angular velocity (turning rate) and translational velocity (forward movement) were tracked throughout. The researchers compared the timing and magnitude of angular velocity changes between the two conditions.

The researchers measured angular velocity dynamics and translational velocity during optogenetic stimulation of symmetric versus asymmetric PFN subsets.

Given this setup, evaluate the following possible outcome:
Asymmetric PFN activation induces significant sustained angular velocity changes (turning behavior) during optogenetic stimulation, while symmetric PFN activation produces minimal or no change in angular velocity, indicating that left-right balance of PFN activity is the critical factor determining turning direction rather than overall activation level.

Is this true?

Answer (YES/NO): NO